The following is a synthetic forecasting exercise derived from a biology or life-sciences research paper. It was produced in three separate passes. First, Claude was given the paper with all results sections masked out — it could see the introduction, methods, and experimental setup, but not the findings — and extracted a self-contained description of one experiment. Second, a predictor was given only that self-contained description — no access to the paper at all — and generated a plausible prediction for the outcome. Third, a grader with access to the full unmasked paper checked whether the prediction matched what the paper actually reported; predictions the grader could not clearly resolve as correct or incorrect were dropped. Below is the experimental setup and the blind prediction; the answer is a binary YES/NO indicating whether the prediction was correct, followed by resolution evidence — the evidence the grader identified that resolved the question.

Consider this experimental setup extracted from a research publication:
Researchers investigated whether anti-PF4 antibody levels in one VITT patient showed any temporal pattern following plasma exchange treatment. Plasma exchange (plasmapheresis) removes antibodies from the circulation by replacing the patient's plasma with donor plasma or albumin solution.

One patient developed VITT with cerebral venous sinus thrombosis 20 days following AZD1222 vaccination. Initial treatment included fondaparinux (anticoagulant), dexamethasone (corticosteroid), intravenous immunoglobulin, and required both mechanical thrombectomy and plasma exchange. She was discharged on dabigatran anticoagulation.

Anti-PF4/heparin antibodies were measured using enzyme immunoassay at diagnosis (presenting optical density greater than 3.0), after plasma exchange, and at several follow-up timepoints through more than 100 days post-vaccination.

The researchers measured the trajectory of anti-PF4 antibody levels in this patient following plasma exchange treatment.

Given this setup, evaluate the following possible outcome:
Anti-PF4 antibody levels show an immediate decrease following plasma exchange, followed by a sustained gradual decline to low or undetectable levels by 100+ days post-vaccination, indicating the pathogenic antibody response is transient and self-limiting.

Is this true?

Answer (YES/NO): NO